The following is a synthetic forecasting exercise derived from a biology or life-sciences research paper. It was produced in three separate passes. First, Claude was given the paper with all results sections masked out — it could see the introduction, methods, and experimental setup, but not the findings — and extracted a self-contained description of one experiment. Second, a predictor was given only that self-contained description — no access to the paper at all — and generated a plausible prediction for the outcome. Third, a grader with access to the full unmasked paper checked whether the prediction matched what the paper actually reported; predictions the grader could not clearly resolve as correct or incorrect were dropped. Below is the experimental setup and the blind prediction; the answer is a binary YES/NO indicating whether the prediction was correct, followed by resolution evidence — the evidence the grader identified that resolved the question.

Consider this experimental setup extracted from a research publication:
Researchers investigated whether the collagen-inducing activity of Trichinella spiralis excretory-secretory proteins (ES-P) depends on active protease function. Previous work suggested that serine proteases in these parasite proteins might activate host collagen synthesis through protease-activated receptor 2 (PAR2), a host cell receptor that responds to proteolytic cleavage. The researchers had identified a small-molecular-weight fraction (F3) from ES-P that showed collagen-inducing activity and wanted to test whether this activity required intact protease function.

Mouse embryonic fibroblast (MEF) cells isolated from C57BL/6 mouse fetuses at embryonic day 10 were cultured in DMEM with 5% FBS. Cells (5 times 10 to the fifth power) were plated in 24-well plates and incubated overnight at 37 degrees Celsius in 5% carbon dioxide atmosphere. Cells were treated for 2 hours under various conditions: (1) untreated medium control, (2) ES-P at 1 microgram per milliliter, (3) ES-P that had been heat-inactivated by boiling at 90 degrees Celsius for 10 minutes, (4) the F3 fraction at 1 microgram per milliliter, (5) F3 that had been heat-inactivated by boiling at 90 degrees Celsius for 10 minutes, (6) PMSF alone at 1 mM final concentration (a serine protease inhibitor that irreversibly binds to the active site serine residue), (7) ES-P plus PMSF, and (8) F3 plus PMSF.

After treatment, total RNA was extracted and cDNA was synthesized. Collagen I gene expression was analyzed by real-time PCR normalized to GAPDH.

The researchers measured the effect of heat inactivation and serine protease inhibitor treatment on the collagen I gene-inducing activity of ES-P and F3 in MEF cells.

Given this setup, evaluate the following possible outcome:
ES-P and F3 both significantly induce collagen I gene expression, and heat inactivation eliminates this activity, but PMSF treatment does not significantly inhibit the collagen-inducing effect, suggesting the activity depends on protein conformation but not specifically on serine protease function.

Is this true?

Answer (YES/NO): NO